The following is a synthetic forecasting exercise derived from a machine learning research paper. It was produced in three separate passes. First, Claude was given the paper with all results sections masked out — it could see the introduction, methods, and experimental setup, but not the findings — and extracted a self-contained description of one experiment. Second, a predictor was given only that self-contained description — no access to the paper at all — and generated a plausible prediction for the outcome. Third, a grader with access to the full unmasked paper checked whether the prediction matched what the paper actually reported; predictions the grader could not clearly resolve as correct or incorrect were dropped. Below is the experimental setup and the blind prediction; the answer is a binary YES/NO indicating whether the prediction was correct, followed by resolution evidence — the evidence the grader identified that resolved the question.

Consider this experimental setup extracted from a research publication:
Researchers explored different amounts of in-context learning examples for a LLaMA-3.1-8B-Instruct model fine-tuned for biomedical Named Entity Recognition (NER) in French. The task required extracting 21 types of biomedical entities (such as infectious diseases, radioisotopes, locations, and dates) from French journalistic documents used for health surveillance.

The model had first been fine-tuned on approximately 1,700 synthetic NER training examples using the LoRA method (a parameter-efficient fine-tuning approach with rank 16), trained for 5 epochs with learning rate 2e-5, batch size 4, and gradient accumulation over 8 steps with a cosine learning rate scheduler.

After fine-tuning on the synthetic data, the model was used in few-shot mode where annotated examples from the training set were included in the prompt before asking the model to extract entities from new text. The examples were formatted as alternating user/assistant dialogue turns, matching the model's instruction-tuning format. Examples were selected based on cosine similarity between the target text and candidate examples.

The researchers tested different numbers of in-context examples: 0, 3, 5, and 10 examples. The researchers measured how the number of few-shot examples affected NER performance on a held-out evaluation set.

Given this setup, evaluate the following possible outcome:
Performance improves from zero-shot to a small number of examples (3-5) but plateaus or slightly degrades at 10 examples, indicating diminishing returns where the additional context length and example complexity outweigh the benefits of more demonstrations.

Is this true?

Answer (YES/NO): NO